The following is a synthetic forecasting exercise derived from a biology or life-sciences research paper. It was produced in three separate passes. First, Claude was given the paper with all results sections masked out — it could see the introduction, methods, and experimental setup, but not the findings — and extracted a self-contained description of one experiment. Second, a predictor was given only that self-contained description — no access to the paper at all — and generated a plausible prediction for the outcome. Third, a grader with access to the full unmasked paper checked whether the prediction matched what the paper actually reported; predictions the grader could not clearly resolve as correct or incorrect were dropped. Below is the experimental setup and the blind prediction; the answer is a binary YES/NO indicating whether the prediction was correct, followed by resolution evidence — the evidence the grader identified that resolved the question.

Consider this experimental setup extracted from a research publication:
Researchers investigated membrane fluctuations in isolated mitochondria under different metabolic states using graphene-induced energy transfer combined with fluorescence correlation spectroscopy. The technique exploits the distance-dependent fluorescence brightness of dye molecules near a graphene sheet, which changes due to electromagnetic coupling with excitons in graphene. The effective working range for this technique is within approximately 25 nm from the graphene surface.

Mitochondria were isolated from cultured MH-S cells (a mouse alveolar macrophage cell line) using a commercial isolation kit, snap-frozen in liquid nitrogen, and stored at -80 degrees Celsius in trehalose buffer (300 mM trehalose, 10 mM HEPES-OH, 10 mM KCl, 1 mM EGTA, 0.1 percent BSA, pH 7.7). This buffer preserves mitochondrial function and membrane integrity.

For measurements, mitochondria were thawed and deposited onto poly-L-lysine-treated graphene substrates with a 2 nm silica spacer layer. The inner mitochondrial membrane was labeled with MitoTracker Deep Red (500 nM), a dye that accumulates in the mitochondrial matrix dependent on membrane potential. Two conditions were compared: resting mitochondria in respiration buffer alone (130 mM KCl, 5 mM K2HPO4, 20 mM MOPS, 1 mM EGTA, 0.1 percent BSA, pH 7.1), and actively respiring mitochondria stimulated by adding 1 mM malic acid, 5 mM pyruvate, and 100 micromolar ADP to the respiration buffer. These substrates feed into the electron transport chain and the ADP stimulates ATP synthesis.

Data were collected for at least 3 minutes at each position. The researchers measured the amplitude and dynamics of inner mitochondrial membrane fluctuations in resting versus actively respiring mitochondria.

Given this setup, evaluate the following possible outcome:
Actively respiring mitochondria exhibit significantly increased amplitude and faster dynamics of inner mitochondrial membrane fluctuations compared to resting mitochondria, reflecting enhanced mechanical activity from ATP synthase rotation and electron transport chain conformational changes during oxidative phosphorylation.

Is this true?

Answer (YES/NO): YES